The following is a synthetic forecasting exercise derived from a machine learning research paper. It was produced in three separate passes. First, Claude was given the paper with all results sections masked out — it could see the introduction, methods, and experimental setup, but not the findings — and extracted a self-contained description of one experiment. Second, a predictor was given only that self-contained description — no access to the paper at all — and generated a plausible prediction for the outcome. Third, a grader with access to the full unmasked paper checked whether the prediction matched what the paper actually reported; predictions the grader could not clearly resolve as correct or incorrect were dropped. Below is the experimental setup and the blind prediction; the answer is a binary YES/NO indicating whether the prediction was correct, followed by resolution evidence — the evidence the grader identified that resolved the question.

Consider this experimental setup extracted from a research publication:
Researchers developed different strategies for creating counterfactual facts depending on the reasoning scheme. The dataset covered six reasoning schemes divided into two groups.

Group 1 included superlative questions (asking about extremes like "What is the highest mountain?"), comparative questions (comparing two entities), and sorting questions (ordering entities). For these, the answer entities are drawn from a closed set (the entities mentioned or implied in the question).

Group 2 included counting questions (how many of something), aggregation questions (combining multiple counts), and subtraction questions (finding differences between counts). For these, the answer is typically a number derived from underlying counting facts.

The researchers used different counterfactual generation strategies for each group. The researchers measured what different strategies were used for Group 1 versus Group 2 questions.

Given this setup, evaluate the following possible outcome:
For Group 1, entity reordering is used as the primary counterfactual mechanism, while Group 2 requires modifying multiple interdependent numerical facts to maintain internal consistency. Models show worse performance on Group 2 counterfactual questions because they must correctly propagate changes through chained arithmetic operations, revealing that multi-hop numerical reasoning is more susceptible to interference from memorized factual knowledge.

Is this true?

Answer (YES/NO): NO